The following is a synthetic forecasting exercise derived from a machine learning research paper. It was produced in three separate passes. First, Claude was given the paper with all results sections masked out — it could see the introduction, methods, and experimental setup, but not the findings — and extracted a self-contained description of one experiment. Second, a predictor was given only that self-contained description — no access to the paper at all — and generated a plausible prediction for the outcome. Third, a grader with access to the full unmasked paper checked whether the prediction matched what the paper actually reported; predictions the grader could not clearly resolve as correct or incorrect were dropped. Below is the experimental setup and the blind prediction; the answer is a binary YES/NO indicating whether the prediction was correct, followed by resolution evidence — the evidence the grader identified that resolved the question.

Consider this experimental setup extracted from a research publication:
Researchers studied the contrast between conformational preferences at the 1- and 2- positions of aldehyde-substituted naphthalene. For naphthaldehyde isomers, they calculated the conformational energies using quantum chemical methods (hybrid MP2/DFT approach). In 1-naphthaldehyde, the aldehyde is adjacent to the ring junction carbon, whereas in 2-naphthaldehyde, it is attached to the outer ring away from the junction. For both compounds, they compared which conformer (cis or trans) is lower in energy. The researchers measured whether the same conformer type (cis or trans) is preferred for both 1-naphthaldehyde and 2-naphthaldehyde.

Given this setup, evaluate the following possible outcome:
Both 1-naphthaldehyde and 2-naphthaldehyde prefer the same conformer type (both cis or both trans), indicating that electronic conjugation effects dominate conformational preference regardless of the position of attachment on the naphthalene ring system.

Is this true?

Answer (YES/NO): NO